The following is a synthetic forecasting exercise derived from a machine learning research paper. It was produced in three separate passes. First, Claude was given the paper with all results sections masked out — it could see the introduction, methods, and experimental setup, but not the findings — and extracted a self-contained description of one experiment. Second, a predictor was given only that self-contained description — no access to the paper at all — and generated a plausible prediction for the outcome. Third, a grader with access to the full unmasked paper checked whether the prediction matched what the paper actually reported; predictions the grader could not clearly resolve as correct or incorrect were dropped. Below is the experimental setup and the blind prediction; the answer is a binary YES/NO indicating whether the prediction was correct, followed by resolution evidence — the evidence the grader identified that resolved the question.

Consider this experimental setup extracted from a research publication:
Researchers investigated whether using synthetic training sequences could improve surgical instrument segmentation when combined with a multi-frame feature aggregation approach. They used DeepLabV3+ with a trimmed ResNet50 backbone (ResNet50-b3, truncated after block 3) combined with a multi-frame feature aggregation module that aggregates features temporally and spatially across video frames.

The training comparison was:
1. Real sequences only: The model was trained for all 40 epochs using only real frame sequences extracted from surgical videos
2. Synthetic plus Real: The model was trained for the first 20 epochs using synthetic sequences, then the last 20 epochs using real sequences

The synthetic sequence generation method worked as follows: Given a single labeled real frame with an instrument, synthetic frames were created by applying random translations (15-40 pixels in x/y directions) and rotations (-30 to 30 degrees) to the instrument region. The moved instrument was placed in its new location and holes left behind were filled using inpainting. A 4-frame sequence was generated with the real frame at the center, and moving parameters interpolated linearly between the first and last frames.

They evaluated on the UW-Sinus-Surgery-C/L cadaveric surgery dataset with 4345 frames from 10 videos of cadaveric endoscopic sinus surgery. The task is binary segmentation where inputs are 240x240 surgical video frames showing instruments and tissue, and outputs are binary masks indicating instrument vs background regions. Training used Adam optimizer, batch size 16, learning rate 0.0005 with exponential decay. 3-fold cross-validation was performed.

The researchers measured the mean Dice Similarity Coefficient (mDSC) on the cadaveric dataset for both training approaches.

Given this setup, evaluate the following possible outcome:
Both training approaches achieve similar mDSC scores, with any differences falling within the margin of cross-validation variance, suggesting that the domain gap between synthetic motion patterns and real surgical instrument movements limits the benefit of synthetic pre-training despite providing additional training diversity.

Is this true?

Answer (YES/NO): NO